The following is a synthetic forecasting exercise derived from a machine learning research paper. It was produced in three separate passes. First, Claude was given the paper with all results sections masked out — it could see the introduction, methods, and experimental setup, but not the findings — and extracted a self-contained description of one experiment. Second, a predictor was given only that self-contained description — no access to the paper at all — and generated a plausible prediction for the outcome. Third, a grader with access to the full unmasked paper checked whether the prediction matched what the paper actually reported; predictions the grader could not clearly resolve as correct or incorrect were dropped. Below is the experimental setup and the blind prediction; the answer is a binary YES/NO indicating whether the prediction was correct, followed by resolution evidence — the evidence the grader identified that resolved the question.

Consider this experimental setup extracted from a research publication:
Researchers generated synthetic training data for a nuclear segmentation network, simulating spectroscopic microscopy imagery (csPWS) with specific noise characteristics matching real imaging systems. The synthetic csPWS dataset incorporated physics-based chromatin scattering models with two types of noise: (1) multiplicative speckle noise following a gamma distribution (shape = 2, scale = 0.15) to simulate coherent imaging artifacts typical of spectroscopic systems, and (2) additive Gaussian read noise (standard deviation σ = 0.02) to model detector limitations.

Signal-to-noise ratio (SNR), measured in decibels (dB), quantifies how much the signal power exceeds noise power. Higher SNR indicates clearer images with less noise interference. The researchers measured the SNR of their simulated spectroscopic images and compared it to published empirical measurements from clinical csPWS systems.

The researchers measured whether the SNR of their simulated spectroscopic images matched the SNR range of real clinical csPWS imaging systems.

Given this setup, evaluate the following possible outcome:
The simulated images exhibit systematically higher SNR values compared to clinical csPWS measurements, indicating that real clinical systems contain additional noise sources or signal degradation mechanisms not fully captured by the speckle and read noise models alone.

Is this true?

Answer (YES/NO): NO